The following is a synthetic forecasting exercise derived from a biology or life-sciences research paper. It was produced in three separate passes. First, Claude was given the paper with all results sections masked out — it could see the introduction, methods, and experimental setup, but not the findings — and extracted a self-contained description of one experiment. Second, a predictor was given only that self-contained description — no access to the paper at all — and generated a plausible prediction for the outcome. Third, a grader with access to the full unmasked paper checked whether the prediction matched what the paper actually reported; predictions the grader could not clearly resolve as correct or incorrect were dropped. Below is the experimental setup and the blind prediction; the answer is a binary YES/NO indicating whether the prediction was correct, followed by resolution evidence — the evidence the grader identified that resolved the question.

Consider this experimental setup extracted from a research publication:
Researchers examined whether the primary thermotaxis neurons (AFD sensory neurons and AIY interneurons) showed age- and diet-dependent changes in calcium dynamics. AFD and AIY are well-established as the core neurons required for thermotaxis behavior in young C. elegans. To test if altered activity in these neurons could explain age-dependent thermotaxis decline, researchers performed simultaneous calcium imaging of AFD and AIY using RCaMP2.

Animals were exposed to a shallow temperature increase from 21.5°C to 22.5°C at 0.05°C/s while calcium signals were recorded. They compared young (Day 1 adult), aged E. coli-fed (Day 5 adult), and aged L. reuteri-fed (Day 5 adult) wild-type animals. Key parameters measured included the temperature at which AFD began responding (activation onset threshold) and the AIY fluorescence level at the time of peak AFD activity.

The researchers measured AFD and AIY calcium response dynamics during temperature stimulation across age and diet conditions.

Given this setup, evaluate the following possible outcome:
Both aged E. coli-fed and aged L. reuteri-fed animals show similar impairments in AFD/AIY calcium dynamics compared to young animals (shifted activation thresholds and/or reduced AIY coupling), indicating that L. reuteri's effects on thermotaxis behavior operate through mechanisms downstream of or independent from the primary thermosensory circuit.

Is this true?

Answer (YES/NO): NO